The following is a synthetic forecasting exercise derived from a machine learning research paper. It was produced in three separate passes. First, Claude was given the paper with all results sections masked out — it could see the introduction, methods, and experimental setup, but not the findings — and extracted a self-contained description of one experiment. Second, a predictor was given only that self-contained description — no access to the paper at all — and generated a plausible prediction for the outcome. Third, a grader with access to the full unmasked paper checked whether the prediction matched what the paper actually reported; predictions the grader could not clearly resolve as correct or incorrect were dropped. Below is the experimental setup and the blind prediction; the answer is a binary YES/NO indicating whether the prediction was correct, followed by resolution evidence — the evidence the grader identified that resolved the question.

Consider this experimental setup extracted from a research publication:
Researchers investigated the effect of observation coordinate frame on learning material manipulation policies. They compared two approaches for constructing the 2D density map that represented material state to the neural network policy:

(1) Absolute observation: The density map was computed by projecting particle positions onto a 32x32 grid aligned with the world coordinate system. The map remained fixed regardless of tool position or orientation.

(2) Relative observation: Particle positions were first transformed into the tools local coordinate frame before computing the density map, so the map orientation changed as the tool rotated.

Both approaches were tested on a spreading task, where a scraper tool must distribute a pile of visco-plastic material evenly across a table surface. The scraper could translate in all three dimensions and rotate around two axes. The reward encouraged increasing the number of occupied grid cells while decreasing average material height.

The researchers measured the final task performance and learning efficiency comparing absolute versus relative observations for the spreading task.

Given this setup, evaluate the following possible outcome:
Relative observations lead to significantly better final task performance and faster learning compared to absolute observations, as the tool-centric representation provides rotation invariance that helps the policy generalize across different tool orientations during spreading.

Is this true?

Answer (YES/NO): YES